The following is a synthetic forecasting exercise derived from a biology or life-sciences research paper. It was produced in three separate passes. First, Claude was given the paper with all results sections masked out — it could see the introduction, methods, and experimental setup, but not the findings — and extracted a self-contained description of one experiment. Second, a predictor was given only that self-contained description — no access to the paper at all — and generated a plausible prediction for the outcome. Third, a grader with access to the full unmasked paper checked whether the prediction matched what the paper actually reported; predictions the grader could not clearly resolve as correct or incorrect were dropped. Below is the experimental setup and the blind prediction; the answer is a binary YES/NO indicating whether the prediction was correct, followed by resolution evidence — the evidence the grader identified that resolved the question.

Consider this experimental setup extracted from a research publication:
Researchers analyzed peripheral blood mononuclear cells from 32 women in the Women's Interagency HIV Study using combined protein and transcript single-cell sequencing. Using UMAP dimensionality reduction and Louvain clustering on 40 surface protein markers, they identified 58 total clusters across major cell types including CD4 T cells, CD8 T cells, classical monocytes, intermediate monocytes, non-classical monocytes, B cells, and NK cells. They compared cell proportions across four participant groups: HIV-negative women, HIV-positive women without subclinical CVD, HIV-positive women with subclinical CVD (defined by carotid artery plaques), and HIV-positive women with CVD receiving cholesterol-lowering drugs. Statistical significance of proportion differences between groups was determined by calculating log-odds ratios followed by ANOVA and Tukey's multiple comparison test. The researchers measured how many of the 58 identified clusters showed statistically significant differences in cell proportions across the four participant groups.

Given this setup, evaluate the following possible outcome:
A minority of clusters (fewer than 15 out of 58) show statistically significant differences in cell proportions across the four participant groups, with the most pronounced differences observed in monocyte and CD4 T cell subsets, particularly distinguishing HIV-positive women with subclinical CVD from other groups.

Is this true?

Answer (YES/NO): NO